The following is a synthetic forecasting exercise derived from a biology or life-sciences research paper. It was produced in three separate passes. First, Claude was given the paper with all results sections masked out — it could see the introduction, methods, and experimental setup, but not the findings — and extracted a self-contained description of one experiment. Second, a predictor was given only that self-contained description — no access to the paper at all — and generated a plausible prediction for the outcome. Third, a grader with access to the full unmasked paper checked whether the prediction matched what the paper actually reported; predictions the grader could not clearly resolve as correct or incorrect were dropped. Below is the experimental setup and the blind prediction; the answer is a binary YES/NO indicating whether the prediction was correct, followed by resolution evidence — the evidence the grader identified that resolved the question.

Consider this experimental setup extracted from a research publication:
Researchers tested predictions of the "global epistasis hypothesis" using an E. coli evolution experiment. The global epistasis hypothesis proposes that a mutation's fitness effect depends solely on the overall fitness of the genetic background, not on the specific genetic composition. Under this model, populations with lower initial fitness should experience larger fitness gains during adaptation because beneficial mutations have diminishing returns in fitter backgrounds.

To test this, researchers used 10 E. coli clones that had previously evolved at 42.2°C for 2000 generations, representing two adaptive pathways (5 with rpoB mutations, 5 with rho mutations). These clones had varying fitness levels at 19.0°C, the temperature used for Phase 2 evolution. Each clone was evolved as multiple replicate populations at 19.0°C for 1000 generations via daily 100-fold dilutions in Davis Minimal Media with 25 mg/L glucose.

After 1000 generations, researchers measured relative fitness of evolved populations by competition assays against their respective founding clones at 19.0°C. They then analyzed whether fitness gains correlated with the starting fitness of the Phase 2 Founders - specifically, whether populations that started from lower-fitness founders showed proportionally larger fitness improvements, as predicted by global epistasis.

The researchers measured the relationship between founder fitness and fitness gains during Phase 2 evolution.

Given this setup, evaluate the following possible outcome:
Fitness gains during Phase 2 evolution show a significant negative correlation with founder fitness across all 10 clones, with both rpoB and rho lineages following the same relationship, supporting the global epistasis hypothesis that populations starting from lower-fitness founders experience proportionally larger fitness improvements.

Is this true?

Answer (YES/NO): NO